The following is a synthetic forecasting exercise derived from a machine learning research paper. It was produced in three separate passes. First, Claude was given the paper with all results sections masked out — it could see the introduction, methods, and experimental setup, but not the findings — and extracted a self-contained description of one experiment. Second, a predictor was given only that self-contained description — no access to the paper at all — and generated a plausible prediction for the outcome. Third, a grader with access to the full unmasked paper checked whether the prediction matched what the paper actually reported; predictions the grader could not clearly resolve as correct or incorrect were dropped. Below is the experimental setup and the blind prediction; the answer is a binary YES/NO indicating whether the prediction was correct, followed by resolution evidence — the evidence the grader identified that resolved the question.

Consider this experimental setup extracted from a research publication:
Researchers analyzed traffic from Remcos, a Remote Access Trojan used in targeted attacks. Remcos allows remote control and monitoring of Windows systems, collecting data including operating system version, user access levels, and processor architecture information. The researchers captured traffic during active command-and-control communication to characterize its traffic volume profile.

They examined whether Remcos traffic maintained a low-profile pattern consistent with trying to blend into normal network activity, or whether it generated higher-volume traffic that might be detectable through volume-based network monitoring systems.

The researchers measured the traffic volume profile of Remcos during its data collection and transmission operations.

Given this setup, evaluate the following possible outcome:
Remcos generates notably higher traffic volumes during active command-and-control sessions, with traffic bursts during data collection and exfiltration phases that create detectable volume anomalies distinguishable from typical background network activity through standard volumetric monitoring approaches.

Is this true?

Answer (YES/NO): NO